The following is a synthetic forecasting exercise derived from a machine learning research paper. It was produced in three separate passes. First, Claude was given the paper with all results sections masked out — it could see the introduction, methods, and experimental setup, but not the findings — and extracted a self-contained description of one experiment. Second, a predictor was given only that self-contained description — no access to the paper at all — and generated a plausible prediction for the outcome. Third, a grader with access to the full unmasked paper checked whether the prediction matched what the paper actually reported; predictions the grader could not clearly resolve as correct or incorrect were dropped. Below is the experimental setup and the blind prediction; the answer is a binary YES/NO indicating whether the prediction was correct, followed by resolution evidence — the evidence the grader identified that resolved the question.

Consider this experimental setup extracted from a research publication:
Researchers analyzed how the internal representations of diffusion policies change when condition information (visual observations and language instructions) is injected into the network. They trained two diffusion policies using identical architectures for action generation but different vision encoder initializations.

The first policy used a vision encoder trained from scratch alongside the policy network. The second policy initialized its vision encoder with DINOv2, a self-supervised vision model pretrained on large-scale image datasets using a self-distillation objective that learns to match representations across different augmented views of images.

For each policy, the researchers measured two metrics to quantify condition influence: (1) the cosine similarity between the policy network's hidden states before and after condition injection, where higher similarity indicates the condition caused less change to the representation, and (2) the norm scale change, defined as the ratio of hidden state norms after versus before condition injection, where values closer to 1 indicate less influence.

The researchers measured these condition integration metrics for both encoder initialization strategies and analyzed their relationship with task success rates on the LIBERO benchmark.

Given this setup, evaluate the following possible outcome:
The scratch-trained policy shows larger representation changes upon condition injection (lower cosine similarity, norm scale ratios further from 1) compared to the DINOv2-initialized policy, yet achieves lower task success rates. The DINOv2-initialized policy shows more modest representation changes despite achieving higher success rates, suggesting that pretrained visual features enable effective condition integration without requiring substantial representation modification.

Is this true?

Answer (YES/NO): NO